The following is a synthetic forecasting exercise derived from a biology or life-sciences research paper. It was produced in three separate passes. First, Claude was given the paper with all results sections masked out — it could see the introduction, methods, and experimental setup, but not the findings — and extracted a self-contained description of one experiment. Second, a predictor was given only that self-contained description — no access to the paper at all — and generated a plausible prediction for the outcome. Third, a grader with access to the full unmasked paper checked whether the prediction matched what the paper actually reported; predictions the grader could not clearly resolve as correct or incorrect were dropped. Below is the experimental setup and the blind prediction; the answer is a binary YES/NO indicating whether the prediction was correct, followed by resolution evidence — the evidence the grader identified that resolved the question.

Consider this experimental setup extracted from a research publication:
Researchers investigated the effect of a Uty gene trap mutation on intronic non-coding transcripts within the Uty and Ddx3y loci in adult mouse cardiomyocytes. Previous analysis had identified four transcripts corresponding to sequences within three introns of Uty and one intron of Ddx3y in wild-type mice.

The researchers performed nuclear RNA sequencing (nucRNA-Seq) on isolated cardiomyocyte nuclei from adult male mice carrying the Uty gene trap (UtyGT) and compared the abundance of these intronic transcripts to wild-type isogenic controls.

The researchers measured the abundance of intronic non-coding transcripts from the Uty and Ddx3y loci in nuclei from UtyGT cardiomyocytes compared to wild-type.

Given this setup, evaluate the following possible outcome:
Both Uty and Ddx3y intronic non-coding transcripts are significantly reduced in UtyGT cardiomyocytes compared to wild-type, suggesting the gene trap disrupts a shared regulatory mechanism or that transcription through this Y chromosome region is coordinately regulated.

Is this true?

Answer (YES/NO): YES